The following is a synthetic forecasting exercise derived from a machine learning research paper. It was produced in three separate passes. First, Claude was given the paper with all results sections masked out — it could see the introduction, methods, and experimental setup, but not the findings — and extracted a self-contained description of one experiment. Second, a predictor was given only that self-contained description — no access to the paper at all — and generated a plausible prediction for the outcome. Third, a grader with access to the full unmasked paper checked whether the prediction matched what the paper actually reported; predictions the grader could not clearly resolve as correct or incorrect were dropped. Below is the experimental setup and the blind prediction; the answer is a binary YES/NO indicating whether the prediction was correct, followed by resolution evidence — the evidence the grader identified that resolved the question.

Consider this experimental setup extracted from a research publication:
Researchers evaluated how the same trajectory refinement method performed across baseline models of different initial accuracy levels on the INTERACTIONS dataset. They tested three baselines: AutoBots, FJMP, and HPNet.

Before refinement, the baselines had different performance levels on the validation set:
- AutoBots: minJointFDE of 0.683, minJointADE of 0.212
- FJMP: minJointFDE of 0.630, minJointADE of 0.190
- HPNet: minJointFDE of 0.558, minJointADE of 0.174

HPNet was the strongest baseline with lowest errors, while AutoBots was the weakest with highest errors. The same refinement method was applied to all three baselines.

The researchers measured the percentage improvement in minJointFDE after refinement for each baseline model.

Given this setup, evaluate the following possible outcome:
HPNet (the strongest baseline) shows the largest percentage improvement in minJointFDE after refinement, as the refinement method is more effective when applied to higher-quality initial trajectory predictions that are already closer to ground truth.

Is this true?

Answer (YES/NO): NO